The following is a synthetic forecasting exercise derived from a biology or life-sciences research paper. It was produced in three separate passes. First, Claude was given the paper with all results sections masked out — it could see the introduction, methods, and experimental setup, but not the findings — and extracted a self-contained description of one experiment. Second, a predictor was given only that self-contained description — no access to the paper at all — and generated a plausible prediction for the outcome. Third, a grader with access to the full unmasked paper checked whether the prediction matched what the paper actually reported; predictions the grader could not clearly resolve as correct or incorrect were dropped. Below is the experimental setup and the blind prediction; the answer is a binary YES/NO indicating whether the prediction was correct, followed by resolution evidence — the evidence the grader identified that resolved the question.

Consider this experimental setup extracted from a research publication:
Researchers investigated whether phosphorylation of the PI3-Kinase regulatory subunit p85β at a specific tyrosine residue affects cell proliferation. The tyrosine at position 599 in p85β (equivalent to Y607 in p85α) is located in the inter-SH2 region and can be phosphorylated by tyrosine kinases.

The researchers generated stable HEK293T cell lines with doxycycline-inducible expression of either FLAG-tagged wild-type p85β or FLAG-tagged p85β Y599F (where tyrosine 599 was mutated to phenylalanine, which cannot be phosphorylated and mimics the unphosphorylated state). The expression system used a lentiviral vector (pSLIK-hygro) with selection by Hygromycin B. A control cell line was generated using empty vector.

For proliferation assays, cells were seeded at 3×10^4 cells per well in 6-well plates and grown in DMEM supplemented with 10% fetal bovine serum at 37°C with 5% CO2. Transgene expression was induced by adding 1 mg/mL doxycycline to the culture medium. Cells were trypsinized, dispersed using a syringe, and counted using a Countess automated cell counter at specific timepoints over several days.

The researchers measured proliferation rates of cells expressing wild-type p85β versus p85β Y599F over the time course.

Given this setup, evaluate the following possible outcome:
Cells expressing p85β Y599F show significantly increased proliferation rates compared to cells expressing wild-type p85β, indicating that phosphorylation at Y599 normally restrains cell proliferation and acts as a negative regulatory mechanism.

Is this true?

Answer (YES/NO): NO